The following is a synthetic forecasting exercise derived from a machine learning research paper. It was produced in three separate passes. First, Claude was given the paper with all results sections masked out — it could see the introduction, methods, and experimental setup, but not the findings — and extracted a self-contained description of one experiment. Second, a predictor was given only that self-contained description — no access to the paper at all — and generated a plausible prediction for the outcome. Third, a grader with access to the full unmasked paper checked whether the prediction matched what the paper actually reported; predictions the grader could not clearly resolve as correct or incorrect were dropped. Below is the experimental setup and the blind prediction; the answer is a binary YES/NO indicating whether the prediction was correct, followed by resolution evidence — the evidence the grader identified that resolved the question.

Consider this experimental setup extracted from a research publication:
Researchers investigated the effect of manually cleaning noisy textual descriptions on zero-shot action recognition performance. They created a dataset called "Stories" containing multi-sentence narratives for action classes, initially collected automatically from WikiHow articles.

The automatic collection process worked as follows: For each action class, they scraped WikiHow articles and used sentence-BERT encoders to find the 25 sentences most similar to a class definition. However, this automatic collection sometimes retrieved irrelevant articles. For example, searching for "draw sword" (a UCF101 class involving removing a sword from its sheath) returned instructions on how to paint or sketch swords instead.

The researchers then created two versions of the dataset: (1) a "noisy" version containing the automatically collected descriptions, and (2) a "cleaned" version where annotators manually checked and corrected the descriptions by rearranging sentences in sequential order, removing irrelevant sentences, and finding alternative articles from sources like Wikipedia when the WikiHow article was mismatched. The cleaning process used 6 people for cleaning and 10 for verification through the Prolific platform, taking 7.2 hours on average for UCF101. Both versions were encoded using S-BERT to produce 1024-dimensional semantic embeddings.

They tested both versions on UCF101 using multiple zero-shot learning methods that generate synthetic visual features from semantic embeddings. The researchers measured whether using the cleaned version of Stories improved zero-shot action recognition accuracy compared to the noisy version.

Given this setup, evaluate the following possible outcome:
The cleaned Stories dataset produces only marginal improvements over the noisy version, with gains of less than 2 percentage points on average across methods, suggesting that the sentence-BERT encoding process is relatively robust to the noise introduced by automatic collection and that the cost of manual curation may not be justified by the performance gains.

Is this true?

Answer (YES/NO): NO